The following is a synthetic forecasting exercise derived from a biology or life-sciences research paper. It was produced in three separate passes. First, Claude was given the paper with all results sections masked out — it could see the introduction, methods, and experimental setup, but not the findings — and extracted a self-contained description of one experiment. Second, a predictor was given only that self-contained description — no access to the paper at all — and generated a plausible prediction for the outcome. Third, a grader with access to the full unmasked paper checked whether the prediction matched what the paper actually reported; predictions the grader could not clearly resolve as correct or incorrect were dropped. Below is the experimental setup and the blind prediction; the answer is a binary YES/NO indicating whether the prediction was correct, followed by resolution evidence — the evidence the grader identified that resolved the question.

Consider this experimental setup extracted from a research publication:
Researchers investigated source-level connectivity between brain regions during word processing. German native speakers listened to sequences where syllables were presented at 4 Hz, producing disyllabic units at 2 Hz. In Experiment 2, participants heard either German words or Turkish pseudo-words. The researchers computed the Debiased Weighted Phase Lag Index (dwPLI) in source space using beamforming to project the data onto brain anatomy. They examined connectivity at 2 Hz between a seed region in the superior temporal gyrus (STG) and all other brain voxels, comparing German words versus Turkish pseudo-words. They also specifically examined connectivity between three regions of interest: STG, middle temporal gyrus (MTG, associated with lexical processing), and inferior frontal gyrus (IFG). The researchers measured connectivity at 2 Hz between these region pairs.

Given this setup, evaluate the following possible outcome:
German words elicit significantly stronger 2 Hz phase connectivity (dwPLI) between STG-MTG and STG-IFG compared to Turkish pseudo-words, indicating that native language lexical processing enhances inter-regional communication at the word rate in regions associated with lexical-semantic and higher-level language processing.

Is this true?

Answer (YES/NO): YES